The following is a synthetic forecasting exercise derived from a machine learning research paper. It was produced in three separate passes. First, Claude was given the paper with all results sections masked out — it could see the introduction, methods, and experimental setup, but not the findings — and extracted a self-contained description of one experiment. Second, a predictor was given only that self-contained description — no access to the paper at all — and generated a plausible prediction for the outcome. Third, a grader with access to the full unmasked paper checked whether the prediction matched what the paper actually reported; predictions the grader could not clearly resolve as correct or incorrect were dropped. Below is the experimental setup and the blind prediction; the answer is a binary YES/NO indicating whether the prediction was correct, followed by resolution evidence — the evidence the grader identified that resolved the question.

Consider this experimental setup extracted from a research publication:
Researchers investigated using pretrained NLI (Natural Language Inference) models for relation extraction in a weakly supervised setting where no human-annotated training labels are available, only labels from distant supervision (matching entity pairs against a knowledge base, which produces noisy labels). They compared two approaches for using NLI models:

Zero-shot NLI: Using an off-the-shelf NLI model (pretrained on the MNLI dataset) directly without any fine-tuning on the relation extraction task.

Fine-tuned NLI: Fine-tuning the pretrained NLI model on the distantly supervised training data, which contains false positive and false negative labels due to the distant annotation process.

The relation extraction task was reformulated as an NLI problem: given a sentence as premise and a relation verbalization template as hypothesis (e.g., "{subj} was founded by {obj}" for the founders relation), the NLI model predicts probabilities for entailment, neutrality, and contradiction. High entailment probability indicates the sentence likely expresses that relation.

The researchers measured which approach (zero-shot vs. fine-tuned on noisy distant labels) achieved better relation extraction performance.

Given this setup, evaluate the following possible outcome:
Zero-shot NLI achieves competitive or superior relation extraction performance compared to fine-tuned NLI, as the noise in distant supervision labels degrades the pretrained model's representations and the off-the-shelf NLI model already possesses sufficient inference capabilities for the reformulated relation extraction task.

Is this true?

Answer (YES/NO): YES